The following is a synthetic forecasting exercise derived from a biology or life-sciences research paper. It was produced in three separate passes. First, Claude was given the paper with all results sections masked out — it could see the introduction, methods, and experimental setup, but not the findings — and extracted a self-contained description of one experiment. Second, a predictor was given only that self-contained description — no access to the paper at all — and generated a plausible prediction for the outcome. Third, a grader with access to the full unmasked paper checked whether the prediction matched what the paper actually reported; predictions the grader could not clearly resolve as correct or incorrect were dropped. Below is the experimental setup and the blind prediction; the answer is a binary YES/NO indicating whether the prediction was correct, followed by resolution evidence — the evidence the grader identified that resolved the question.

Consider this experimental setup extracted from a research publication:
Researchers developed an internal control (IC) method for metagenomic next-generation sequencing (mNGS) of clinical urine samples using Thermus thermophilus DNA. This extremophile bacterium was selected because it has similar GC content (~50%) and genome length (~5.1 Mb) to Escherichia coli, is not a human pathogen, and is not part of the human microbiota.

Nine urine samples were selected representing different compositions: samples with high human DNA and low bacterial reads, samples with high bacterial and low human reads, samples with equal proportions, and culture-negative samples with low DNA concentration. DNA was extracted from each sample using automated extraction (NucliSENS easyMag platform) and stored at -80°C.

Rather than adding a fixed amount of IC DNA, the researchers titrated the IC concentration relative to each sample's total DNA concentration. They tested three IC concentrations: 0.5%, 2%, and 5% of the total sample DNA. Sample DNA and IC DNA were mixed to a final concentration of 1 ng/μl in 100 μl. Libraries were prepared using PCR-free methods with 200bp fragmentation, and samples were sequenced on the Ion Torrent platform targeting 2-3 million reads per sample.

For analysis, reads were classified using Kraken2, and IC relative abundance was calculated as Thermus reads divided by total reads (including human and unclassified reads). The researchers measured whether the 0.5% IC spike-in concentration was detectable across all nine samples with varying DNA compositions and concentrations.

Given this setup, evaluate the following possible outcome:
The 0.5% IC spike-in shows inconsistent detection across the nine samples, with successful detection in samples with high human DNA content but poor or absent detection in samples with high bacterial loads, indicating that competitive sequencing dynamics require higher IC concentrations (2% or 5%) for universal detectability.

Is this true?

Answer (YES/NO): NO